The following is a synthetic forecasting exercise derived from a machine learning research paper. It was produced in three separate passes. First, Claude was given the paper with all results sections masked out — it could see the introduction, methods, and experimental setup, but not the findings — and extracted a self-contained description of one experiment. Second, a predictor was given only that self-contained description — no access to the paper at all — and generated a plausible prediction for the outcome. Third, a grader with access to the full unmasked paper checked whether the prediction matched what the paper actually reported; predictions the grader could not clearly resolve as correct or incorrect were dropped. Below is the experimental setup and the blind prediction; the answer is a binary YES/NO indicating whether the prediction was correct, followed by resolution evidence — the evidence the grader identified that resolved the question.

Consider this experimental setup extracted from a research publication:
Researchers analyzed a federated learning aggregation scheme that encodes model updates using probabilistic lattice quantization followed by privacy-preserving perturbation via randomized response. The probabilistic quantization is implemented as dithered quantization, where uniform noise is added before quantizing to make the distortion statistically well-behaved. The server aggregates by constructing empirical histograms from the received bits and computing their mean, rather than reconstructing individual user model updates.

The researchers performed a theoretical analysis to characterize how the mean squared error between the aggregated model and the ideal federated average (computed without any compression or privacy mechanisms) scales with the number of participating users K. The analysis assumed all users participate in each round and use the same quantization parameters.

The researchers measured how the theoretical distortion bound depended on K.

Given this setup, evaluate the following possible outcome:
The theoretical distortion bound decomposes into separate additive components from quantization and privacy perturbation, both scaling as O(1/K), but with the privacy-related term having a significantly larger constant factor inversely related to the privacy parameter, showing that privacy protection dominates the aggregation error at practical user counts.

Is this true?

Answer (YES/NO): NO